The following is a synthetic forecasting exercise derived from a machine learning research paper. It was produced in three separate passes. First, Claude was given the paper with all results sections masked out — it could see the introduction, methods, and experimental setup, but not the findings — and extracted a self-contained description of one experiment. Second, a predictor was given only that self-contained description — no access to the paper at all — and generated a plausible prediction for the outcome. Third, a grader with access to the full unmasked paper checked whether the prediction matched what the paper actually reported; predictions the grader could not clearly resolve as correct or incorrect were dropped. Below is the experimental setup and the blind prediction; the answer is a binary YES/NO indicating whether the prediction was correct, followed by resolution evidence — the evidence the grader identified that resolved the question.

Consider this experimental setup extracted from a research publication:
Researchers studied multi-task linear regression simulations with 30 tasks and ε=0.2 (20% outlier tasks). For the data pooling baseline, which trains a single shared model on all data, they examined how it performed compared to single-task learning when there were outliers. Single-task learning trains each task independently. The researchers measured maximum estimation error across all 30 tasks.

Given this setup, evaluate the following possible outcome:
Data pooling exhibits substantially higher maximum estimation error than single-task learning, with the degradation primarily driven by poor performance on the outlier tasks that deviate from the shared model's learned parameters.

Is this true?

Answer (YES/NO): YES